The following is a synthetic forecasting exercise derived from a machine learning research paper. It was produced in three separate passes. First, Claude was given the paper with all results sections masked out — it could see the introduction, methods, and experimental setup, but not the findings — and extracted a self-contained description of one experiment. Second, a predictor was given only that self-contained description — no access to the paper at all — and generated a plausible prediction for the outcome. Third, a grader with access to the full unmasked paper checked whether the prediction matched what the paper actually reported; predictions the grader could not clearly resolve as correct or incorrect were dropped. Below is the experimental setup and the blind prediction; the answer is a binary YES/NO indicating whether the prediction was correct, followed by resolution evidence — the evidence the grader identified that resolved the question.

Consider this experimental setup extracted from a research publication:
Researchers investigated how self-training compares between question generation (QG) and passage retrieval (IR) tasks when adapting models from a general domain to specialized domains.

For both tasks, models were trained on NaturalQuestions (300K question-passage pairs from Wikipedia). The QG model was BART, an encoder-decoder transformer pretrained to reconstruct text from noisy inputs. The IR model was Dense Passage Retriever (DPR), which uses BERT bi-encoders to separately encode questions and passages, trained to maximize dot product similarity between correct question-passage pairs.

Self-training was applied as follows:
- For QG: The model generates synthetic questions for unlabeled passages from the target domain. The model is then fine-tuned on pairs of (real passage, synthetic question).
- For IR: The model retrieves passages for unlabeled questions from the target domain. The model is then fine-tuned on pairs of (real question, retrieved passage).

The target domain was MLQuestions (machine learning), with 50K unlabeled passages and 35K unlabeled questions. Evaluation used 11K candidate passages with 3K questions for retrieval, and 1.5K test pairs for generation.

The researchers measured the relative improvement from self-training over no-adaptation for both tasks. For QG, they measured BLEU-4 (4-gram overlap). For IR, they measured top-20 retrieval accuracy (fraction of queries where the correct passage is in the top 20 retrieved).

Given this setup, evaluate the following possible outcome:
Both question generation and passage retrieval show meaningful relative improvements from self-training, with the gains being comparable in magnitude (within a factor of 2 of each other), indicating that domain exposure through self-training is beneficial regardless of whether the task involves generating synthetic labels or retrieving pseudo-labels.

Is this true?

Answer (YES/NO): NO